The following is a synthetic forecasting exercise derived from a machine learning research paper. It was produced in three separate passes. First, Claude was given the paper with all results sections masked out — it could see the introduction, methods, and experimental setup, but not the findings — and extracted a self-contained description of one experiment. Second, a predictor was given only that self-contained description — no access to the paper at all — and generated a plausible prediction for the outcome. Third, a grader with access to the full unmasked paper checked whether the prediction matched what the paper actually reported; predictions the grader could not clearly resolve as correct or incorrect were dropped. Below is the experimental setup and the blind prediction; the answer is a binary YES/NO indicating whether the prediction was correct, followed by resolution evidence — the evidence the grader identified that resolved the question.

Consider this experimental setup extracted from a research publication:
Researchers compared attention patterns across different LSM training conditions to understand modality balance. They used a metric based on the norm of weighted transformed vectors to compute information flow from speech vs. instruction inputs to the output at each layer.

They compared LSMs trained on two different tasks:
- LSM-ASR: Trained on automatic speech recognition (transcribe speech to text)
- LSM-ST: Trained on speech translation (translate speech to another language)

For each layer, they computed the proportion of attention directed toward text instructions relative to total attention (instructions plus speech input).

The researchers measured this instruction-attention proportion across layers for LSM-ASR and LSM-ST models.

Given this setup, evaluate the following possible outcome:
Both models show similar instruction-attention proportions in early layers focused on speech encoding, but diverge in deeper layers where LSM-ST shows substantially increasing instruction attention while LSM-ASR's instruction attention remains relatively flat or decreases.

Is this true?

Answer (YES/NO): NO